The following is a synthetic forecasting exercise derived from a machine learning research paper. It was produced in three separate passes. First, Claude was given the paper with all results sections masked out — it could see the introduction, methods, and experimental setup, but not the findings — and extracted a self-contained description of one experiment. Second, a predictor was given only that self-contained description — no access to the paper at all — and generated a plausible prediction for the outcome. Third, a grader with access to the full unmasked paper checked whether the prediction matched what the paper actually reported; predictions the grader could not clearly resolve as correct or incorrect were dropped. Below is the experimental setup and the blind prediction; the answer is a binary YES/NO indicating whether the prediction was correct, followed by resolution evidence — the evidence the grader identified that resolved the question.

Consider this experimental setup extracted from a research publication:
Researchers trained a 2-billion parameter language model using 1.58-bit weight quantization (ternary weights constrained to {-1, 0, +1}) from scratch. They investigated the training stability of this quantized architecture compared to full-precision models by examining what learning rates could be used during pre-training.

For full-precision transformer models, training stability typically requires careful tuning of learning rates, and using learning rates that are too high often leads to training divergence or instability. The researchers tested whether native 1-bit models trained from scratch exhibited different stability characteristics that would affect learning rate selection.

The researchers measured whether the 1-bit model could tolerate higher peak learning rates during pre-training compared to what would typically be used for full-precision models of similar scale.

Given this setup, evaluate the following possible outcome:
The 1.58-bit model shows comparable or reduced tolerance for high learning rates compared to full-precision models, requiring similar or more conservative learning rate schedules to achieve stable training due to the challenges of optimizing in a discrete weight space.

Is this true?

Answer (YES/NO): NO